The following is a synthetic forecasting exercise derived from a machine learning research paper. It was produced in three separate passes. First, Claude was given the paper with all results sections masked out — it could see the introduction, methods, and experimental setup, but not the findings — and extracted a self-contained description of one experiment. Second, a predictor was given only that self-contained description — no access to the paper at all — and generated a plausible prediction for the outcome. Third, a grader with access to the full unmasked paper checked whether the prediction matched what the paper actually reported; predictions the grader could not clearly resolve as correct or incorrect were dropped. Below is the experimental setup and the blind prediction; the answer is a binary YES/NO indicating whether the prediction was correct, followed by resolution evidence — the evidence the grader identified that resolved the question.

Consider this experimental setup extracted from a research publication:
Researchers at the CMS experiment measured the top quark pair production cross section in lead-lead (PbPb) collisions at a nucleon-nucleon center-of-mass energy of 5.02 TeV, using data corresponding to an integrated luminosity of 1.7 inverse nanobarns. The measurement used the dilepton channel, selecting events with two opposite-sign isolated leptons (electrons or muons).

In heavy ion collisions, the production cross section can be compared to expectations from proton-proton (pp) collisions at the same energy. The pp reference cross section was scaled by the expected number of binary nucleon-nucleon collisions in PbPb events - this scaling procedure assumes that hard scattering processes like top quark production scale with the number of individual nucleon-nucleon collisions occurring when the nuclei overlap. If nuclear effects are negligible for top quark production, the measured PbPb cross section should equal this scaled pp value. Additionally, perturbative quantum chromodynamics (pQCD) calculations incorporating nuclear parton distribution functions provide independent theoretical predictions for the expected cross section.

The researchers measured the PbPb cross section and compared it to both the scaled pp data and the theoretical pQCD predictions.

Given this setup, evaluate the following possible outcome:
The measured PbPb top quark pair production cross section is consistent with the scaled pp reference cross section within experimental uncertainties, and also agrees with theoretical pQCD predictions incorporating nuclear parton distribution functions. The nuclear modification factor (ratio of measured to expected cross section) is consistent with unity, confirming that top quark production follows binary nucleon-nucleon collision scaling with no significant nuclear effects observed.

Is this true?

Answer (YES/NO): YES